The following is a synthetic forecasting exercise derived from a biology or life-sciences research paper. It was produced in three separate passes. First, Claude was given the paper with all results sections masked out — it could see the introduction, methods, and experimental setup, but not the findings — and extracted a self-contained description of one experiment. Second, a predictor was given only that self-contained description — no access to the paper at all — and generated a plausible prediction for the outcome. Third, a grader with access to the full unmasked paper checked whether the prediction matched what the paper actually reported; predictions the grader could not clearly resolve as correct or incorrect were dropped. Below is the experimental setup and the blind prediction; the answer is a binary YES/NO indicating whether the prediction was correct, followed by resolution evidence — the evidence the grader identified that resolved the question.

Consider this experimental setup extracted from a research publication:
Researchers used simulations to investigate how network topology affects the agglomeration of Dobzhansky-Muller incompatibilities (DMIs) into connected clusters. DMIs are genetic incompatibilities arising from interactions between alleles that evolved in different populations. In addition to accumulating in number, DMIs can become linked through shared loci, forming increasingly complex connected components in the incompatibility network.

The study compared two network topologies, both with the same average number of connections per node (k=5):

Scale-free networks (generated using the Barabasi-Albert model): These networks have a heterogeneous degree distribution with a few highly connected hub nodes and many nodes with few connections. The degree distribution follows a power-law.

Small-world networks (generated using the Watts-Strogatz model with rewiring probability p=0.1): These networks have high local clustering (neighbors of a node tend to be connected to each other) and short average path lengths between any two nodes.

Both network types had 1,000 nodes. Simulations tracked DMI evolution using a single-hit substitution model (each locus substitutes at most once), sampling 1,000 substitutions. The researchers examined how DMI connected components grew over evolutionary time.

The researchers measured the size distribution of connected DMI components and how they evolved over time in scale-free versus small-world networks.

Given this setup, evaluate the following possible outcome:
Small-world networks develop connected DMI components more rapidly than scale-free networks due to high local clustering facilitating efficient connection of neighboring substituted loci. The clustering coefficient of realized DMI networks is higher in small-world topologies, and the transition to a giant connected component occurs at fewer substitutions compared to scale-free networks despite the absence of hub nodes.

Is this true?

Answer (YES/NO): NO